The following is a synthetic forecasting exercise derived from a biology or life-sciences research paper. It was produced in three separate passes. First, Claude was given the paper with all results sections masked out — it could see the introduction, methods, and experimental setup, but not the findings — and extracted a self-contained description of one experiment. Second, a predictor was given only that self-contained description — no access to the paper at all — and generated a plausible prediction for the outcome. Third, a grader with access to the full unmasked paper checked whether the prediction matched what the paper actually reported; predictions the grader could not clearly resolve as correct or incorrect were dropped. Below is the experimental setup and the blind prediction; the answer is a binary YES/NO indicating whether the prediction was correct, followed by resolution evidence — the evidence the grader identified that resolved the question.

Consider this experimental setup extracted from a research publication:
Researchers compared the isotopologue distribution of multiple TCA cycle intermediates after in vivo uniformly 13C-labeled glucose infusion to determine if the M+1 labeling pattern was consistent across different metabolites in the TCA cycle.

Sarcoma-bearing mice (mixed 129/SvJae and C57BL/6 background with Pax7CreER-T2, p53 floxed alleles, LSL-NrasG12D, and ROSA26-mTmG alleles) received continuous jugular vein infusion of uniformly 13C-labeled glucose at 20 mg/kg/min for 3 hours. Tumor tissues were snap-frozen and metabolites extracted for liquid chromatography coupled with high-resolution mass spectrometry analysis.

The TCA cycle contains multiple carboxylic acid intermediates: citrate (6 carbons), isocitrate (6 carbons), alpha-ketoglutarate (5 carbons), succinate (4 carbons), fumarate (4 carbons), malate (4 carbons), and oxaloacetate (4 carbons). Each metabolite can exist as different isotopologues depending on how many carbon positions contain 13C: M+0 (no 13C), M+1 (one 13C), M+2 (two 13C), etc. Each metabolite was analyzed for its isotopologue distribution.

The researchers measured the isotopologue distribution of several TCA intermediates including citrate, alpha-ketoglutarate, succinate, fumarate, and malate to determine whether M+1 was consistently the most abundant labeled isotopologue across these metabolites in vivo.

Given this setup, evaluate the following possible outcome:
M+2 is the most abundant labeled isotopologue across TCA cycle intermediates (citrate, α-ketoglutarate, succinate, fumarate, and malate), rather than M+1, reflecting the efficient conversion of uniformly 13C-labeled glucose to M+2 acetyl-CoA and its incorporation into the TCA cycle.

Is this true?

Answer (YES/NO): NO